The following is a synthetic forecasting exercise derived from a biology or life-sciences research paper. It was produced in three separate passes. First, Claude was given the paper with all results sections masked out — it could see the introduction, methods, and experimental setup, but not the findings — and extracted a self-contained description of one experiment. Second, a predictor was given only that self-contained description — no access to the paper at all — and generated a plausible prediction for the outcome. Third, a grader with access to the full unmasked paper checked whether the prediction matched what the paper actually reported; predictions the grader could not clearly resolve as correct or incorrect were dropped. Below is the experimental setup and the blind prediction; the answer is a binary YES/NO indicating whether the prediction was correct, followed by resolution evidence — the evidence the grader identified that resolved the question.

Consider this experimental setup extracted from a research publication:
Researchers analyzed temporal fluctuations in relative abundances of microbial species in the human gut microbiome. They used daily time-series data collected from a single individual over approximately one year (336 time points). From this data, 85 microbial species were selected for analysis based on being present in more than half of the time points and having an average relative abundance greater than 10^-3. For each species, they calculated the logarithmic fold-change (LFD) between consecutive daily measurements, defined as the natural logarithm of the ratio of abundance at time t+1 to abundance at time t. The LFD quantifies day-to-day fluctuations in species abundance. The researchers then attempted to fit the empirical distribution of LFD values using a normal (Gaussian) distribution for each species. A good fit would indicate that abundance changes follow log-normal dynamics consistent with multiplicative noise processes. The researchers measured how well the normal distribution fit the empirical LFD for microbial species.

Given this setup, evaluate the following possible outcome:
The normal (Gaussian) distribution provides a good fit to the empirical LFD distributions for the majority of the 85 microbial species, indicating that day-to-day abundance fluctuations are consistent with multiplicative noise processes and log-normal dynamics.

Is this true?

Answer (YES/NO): NO